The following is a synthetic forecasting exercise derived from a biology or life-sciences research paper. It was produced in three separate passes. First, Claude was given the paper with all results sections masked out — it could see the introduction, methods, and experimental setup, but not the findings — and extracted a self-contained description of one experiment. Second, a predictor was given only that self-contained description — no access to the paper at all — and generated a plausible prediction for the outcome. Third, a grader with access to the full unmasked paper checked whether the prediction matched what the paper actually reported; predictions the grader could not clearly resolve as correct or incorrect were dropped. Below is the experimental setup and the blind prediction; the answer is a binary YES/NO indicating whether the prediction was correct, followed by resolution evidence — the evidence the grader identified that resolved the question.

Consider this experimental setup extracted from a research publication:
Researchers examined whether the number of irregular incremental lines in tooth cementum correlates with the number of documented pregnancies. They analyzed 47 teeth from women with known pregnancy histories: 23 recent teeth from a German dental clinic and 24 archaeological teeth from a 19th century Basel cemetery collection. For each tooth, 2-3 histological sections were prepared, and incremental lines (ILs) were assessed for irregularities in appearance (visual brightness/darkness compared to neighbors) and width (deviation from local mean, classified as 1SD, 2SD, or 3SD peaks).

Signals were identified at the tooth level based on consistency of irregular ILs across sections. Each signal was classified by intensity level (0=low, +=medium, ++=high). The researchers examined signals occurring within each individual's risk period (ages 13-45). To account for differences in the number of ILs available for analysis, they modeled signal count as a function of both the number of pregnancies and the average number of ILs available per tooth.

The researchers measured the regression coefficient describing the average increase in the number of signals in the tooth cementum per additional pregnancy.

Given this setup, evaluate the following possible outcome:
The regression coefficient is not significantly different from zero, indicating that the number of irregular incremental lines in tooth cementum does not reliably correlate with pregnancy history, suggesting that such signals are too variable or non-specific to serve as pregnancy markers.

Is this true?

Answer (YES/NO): YES